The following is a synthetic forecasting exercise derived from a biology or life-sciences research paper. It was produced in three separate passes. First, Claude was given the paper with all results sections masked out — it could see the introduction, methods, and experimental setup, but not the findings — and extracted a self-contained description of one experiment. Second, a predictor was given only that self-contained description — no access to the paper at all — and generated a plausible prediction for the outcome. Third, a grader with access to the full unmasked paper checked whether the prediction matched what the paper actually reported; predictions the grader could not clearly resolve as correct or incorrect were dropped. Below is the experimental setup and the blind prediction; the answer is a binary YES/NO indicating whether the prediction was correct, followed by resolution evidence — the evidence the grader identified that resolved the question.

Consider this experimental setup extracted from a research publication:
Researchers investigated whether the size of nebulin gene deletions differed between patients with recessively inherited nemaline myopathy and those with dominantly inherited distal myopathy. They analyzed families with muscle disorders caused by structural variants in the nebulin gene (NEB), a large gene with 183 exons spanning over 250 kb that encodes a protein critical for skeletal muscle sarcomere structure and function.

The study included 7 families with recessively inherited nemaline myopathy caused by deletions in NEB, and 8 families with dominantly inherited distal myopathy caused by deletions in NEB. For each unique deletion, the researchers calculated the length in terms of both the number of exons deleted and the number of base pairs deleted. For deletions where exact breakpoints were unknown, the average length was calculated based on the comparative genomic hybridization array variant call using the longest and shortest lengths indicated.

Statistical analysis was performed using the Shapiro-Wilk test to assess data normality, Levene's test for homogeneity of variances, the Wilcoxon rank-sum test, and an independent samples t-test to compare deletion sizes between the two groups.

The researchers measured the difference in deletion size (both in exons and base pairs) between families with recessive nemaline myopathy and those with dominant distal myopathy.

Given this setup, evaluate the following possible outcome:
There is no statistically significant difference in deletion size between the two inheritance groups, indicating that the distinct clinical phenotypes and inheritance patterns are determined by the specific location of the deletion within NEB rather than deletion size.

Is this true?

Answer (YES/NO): NO